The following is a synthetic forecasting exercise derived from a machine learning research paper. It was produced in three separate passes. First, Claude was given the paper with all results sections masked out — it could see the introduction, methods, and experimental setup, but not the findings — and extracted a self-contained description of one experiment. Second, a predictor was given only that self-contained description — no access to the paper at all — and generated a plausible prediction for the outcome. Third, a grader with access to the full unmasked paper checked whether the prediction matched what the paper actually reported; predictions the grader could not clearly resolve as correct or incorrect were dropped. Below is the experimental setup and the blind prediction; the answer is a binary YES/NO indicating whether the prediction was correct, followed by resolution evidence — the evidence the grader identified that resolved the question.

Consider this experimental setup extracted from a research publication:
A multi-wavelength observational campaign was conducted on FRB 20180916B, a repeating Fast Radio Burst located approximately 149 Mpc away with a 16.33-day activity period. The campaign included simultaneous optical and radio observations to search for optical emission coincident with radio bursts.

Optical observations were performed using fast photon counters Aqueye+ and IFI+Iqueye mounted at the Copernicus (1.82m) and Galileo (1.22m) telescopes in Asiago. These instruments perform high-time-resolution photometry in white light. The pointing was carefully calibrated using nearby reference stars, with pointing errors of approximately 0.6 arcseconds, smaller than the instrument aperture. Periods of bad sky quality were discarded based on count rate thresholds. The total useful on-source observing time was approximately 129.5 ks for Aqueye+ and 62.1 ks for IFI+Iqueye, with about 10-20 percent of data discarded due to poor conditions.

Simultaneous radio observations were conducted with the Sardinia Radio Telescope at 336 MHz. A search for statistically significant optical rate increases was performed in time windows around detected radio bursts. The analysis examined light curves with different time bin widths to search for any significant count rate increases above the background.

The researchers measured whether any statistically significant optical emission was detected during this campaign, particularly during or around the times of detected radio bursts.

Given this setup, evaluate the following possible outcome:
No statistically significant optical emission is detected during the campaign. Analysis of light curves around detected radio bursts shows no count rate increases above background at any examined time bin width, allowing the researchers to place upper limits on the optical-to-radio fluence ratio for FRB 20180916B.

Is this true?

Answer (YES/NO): NO